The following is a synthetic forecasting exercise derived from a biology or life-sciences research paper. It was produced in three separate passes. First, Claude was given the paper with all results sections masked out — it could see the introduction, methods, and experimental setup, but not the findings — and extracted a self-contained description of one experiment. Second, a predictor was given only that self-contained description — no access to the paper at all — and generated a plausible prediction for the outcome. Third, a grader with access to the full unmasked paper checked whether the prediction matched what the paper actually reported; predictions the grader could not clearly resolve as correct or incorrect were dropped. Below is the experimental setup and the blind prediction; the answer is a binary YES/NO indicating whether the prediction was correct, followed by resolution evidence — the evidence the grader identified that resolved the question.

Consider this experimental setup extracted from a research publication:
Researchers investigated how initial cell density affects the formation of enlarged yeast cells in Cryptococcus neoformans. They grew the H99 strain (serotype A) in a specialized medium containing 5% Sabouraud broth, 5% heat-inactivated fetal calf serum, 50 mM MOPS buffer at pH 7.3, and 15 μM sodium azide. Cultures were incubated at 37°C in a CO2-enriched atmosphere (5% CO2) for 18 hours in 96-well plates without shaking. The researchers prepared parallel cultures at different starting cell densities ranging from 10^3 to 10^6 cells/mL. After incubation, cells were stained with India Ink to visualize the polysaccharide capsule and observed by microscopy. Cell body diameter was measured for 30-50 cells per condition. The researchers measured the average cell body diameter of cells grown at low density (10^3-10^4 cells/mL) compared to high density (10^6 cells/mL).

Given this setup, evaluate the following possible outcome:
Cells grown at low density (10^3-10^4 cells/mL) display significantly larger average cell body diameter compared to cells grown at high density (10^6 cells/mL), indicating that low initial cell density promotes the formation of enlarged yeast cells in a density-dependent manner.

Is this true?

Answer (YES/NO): YES